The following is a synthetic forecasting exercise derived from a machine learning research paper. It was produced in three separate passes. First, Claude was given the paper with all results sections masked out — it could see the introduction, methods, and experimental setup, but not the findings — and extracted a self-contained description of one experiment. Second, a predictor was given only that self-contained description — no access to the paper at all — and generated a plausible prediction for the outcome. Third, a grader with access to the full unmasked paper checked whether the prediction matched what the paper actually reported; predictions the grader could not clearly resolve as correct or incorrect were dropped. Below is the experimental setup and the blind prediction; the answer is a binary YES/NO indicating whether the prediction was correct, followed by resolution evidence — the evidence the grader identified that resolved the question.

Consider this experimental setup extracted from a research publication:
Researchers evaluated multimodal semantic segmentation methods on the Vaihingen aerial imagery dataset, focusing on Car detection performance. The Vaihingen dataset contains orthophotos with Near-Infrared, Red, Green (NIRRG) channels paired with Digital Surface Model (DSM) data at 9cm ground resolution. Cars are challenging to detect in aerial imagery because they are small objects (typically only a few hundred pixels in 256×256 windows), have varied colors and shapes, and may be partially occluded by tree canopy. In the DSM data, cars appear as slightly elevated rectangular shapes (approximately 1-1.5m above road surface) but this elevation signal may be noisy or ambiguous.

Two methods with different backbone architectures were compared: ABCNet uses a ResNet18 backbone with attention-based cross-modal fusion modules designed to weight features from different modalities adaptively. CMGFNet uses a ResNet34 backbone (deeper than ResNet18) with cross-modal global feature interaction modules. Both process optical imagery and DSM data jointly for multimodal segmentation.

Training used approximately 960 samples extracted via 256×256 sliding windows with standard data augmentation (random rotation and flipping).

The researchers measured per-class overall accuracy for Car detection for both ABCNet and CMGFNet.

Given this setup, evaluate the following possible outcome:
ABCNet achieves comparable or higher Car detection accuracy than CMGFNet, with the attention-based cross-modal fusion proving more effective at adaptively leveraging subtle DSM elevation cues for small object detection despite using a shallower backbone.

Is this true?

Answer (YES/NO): NO